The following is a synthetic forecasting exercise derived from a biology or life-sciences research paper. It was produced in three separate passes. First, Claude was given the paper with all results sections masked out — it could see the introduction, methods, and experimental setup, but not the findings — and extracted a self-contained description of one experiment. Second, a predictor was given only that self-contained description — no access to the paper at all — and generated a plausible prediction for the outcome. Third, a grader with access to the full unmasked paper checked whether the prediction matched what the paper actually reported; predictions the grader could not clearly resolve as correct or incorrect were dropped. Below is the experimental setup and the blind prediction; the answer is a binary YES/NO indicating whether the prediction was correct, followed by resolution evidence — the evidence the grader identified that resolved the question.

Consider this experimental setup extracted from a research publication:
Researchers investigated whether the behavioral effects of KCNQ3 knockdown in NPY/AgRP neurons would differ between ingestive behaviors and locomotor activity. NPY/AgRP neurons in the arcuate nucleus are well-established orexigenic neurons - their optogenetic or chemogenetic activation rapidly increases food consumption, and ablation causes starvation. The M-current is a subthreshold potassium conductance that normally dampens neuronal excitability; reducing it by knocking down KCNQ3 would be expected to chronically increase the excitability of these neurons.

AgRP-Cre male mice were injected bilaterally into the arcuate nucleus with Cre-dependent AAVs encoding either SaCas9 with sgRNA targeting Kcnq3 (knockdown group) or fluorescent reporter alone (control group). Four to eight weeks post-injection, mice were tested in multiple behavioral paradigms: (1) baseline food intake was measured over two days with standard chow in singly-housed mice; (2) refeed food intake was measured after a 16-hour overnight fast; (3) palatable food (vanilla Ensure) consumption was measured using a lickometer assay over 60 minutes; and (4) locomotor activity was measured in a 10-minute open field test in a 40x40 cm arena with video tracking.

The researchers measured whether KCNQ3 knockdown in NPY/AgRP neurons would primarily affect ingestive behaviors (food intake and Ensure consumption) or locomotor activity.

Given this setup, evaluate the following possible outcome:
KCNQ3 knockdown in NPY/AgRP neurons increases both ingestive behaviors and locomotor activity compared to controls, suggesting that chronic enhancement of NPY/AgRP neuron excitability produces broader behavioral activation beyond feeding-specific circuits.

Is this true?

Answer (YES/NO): NO